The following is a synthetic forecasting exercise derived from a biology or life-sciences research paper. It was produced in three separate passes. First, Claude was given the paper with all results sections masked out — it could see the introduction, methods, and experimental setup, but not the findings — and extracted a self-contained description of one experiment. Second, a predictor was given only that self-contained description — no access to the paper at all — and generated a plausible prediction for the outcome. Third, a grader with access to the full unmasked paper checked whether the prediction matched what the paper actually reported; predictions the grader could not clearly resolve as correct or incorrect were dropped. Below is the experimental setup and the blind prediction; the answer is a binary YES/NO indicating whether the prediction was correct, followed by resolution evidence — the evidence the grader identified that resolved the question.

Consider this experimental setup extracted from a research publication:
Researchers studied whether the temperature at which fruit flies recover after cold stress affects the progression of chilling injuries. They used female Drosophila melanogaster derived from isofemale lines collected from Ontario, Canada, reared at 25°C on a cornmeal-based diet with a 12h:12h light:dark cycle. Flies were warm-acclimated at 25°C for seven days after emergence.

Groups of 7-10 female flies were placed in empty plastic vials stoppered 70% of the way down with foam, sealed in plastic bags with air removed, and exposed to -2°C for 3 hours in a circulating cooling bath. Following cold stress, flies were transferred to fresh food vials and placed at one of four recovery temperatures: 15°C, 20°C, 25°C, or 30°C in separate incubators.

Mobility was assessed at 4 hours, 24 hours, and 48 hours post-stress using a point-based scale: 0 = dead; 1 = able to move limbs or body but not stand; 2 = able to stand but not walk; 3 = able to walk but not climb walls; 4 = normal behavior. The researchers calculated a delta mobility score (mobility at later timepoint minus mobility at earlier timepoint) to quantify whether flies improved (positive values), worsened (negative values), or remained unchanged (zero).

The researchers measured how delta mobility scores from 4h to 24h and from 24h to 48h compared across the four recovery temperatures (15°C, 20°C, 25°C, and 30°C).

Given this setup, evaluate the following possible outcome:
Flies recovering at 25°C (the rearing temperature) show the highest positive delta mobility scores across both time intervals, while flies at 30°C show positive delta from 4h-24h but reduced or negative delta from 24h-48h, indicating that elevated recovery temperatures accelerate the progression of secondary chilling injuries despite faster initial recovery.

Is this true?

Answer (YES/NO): NO